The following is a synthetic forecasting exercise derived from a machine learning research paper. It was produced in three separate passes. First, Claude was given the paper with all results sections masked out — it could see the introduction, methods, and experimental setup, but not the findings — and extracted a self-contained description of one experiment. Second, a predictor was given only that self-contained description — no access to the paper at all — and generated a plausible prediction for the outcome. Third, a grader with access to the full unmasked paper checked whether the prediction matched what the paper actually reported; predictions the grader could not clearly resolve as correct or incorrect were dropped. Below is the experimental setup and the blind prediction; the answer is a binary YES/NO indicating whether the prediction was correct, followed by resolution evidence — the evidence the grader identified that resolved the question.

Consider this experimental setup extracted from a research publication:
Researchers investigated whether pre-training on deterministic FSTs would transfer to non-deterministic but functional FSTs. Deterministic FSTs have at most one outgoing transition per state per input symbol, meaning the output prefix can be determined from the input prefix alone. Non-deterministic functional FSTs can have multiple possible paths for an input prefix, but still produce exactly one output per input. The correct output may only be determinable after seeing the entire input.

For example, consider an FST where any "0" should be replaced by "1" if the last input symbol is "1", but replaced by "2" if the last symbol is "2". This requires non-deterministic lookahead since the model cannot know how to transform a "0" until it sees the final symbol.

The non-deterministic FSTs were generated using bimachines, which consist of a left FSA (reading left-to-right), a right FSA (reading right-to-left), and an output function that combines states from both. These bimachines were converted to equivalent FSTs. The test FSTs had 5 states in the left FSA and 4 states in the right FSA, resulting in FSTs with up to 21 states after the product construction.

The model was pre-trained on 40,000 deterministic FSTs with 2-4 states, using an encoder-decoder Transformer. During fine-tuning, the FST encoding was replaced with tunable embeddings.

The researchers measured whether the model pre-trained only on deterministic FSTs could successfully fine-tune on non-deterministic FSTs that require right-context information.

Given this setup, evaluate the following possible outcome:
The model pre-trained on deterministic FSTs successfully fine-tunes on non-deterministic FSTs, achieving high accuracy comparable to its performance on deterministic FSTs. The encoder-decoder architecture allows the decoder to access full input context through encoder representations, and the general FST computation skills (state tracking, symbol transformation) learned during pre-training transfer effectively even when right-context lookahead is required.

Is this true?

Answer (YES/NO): NO